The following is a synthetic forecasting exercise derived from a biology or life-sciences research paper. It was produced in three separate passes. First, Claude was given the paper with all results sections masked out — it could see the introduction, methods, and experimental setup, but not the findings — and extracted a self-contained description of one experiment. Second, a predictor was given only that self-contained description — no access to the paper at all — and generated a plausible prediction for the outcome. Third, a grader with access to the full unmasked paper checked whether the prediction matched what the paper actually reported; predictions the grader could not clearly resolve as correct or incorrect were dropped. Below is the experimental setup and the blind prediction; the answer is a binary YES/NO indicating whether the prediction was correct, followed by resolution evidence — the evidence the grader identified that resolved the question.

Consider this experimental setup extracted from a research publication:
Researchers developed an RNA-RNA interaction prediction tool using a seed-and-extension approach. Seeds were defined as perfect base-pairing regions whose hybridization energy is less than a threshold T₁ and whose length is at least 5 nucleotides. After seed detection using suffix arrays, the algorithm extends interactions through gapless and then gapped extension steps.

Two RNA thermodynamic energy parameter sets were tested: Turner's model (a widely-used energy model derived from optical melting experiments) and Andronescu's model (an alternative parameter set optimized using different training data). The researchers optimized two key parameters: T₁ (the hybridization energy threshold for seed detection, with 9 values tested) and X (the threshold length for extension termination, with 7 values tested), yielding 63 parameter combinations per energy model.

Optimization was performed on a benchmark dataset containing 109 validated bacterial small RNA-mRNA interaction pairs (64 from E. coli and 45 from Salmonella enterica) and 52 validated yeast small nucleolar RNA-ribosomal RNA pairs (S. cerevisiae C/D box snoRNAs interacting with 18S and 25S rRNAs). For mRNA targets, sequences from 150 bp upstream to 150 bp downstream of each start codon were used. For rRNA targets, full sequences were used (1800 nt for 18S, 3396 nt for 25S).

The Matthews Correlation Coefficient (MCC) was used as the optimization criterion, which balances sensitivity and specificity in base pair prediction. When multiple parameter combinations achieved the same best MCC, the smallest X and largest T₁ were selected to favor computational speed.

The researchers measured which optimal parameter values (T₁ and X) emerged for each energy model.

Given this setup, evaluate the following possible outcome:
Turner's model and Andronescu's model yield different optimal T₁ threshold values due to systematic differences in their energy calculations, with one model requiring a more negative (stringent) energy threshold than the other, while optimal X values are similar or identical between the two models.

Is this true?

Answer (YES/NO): NO